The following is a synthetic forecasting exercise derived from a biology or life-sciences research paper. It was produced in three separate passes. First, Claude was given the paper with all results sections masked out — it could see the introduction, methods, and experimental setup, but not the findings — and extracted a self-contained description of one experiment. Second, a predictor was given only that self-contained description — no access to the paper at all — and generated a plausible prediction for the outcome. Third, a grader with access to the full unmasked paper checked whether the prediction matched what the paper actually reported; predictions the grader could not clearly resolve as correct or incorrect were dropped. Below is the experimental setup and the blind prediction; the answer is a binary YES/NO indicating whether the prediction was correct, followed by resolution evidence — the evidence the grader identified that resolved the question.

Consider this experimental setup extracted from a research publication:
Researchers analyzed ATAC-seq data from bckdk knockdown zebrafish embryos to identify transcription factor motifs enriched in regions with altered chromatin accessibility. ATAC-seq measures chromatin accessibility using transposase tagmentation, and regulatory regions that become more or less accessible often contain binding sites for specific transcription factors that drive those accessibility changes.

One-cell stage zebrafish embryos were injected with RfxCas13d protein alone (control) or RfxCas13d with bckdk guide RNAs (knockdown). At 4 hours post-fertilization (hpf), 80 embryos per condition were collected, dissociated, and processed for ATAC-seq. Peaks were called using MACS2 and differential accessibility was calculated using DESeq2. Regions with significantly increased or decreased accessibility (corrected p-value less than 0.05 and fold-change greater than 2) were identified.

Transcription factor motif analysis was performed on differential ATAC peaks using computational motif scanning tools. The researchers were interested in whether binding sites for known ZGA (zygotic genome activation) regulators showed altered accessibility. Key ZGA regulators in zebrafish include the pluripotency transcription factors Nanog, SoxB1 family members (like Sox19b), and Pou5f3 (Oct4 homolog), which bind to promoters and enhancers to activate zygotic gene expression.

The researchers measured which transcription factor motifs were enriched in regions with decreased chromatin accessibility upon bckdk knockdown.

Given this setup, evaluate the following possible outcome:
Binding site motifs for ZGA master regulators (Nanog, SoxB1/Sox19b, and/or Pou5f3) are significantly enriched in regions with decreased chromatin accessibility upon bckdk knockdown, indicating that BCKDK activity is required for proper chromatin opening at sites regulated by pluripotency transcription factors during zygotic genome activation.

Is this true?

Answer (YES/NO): NO